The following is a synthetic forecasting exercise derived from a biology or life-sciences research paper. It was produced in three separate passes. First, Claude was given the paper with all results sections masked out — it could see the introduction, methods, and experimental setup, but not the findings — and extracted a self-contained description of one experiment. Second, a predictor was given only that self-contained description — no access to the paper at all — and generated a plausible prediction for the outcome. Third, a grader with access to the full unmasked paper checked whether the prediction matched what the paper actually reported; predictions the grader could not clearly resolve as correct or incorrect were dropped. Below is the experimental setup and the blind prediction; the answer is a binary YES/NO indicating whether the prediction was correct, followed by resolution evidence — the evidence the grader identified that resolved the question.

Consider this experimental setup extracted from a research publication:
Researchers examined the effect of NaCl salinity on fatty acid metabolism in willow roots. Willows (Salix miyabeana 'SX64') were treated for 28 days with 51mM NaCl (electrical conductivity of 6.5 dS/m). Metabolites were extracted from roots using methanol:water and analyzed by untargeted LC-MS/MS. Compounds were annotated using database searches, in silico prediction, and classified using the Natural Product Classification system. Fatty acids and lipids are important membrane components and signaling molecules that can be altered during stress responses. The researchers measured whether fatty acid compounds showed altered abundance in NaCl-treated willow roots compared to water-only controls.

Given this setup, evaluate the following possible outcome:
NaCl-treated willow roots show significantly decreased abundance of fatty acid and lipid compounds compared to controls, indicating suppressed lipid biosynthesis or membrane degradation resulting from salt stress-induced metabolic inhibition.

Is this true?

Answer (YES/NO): NO